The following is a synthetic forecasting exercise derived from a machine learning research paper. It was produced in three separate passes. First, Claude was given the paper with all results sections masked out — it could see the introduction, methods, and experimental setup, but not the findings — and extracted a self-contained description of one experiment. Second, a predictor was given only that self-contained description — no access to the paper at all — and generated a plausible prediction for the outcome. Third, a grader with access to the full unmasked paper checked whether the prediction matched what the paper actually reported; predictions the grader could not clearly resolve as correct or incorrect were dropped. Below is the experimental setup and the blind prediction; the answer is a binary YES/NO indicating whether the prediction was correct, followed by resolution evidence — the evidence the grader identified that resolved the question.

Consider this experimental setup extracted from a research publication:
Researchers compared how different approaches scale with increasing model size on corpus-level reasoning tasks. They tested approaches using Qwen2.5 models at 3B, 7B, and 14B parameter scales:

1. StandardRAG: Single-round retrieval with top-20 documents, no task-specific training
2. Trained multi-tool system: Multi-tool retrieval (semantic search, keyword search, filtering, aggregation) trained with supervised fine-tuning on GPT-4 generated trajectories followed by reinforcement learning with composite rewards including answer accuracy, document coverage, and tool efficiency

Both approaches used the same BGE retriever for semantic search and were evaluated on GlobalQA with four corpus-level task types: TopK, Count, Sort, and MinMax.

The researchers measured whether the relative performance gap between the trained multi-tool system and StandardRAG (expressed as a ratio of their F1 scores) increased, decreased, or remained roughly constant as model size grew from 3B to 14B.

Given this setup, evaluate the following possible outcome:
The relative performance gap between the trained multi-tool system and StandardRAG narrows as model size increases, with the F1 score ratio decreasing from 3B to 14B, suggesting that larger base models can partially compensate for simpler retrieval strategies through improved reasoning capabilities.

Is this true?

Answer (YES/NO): NO